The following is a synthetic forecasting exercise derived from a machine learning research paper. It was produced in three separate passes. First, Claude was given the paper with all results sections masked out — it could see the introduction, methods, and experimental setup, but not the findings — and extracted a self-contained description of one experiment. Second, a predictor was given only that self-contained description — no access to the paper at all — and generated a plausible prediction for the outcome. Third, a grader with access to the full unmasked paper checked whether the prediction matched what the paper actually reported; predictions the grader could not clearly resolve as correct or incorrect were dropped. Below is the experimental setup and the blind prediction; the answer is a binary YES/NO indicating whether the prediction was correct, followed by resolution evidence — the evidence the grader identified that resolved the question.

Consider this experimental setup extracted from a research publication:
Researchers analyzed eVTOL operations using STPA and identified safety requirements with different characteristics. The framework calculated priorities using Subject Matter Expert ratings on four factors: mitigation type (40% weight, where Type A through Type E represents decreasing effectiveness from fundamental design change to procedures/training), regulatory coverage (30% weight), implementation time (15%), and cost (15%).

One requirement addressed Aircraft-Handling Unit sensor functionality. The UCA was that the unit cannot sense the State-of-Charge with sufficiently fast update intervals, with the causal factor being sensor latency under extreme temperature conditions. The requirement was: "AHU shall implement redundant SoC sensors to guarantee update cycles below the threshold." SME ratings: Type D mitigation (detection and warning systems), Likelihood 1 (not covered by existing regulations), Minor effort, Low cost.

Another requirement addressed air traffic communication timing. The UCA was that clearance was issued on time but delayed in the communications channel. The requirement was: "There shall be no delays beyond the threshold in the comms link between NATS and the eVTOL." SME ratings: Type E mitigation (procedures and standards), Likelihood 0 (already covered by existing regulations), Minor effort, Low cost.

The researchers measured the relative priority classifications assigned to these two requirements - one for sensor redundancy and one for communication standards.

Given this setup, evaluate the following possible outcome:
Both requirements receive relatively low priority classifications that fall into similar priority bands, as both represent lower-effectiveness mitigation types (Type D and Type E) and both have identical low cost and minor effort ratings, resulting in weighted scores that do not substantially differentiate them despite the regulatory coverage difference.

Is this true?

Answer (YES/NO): NO